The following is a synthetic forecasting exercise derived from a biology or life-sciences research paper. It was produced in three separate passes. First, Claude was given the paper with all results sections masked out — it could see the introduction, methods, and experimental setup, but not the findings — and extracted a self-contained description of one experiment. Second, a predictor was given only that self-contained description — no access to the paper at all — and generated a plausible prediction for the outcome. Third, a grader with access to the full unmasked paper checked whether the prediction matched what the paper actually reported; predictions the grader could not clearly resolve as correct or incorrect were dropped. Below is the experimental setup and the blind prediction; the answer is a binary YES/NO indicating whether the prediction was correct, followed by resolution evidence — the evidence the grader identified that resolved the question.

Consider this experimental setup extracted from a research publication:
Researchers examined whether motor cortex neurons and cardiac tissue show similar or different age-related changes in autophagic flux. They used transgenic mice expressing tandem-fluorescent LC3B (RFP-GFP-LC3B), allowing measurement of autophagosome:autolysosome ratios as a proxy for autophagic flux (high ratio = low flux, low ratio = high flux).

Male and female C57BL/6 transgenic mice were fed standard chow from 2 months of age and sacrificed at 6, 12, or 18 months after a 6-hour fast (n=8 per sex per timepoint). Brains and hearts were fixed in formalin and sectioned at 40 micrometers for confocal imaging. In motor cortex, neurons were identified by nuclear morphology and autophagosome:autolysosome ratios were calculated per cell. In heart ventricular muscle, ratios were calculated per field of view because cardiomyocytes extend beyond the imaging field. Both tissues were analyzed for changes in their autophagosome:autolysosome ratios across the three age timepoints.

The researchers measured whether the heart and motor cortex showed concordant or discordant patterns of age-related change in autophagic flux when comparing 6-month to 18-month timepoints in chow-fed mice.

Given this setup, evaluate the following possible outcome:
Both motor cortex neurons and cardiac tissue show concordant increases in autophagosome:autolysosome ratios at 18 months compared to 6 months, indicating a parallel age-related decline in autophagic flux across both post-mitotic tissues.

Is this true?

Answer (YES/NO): NO